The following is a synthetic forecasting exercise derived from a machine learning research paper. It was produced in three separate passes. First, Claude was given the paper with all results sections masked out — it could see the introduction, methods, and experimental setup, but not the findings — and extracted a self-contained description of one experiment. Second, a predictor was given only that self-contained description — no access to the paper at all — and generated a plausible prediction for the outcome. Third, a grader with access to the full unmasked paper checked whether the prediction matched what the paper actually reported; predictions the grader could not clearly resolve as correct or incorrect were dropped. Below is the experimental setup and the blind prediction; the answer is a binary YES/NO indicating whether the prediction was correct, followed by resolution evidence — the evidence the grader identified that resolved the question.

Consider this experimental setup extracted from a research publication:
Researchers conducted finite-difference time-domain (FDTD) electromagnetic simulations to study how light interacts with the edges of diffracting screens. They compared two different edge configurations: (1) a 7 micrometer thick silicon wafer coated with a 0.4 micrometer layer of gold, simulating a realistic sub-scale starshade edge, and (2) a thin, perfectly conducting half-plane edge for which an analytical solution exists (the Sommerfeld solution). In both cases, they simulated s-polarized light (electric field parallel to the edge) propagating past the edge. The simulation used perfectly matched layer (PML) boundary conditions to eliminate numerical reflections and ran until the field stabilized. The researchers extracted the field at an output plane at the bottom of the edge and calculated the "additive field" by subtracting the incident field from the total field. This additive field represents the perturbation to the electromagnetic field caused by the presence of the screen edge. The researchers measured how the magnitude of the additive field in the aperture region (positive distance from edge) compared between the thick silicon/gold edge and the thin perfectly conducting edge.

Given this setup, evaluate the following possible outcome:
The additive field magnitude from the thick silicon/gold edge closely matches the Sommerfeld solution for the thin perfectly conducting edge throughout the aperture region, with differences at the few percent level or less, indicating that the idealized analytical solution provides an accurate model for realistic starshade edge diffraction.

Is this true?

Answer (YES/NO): NO